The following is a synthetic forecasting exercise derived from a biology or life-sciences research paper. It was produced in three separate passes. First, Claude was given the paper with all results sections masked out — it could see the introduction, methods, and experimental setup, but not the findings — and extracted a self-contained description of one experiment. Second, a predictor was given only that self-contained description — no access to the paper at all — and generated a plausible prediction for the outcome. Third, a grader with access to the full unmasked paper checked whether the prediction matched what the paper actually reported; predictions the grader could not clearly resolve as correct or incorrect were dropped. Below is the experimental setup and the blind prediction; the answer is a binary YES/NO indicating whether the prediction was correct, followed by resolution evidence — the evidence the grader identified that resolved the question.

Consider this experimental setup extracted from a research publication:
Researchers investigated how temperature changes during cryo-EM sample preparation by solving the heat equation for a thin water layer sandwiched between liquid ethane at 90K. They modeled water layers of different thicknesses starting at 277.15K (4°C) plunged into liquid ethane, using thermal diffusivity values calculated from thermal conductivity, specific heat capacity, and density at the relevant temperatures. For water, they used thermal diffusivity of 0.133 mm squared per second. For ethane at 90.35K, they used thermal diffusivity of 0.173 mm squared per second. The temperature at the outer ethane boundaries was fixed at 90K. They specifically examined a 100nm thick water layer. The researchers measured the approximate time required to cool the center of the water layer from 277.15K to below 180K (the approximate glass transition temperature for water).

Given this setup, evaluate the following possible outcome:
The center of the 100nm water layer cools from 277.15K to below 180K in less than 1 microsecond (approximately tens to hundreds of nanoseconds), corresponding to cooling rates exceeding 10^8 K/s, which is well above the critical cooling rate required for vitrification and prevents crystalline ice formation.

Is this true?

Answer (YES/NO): YES